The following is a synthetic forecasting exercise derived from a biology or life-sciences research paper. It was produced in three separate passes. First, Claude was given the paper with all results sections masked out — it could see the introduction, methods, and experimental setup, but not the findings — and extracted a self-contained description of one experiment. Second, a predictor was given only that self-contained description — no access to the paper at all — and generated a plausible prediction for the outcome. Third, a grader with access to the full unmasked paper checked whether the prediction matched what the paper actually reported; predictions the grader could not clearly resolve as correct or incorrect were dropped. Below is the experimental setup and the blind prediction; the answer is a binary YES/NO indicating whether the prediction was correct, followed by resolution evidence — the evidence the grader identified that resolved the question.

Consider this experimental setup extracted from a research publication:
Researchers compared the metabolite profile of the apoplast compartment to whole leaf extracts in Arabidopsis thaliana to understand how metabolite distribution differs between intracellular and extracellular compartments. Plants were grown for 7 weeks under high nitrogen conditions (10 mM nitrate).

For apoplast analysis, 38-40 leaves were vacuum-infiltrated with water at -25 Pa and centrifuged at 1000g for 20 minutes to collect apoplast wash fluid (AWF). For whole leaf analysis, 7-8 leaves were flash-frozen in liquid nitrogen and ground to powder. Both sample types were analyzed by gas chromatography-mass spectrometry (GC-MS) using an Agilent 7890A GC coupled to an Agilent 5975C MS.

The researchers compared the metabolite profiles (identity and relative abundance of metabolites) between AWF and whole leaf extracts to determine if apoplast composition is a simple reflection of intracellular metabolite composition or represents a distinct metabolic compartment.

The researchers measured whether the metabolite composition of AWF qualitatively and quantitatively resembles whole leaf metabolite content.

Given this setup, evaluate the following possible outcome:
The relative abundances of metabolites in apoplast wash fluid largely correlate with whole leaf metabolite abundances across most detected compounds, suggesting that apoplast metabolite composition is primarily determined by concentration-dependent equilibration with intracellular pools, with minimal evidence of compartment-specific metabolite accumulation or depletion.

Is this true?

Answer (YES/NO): NO